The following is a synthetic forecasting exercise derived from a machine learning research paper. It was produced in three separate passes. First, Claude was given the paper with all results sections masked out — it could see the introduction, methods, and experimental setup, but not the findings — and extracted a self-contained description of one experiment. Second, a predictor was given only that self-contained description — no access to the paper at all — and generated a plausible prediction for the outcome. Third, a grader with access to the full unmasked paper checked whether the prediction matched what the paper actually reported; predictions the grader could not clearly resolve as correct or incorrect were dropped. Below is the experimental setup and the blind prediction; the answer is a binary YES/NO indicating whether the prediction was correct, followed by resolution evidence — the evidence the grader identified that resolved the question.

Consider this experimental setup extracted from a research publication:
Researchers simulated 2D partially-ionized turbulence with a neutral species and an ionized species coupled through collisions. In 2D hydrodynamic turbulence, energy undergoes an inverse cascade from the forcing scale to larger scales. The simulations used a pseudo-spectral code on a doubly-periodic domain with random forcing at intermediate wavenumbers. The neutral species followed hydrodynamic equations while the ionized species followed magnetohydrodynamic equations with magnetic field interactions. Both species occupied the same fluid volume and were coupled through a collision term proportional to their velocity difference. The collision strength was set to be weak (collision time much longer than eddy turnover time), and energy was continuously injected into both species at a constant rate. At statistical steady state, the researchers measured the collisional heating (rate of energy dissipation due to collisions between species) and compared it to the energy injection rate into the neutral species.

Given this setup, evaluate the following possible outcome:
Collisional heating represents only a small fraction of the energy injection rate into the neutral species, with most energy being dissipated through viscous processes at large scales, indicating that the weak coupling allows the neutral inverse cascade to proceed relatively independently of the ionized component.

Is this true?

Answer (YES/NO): NO